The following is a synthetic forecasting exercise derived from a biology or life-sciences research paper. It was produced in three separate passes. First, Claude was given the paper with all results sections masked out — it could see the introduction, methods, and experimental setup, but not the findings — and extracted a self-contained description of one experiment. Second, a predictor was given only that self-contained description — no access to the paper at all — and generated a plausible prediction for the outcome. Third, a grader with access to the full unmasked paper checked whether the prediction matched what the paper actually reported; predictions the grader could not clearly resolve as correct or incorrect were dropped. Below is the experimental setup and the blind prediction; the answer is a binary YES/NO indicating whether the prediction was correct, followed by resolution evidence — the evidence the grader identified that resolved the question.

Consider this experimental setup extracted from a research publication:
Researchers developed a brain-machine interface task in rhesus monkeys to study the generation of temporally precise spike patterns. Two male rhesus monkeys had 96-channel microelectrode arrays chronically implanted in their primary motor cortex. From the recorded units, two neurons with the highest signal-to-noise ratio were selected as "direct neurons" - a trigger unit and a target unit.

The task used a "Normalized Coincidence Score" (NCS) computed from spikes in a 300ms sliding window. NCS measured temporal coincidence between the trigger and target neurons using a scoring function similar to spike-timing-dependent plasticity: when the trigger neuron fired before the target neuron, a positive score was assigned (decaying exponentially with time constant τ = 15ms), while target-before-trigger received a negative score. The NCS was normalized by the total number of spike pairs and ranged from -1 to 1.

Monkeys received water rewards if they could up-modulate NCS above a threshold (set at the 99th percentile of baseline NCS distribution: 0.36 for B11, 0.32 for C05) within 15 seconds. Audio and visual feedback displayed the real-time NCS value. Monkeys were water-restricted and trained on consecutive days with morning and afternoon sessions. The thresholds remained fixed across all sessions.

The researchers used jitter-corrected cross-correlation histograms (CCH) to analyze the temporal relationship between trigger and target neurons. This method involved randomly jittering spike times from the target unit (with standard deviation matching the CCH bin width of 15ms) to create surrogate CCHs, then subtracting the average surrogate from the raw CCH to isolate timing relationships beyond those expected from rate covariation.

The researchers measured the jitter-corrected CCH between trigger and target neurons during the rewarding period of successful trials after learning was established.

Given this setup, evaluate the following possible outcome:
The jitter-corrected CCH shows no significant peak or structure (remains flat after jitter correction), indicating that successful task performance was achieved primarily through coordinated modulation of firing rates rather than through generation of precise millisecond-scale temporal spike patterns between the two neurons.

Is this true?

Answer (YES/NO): NO